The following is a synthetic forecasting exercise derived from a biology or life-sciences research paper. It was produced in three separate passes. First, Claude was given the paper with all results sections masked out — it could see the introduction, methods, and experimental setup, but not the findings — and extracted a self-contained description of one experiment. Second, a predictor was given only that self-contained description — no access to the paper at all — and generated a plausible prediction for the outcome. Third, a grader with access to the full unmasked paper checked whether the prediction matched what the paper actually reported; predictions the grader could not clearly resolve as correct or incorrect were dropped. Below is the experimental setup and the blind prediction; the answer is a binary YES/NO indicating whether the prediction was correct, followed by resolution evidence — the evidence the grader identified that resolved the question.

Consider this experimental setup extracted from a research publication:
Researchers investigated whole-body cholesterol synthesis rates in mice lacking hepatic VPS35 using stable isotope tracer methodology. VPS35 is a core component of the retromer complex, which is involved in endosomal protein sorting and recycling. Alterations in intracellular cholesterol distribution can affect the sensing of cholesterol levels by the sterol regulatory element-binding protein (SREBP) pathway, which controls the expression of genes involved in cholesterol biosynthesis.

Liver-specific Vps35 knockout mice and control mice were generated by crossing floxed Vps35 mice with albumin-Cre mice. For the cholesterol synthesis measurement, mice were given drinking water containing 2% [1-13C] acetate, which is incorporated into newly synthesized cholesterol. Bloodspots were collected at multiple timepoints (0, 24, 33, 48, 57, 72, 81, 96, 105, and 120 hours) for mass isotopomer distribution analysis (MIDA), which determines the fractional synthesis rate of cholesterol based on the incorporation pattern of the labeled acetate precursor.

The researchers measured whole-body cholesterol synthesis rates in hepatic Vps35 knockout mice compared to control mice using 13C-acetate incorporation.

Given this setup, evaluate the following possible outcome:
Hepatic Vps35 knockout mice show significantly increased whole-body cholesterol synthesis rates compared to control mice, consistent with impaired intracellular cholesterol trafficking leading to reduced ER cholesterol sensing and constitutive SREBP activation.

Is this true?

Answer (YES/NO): YES